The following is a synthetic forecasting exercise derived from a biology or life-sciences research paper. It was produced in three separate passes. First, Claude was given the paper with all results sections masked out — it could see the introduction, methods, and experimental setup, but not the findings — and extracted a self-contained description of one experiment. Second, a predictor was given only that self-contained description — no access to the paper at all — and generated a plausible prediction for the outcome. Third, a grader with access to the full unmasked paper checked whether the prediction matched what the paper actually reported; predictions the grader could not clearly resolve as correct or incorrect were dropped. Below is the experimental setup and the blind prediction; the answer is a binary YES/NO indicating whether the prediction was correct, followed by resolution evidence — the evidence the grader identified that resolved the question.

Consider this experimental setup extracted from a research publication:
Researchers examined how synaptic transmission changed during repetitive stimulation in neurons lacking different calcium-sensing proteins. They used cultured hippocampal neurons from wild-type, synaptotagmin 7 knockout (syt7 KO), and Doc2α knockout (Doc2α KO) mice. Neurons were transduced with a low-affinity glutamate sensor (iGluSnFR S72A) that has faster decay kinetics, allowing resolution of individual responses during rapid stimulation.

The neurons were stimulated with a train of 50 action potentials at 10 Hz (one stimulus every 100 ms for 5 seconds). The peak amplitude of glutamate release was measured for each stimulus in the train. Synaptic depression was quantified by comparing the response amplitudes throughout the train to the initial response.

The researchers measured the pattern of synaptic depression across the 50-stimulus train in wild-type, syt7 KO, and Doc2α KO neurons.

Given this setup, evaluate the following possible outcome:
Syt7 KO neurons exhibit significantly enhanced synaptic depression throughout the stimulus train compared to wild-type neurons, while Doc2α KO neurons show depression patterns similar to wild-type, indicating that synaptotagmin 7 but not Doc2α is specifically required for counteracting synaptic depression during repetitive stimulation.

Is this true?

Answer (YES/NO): NO